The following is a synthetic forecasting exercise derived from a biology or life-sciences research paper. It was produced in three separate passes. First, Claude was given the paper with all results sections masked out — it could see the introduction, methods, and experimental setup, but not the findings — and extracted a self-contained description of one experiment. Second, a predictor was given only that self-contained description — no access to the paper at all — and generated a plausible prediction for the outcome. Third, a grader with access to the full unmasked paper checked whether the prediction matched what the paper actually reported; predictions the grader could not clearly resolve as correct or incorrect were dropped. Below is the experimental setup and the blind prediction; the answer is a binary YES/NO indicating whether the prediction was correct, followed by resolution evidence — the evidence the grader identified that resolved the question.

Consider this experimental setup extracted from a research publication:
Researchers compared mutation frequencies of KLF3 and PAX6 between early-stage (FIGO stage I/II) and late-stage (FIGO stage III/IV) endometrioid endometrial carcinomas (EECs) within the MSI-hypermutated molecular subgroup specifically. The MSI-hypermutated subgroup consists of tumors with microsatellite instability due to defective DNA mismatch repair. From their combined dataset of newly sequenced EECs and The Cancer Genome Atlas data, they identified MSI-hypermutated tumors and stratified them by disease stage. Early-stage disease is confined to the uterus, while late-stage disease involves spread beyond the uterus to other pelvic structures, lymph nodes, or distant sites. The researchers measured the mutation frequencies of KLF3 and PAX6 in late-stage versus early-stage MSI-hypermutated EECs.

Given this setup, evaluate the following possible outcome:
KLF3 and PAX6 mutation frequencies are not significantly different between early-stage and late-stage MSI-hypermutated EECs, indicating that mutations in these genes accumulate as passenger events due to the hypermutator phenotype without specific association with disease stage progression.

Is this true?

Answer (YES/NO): NO